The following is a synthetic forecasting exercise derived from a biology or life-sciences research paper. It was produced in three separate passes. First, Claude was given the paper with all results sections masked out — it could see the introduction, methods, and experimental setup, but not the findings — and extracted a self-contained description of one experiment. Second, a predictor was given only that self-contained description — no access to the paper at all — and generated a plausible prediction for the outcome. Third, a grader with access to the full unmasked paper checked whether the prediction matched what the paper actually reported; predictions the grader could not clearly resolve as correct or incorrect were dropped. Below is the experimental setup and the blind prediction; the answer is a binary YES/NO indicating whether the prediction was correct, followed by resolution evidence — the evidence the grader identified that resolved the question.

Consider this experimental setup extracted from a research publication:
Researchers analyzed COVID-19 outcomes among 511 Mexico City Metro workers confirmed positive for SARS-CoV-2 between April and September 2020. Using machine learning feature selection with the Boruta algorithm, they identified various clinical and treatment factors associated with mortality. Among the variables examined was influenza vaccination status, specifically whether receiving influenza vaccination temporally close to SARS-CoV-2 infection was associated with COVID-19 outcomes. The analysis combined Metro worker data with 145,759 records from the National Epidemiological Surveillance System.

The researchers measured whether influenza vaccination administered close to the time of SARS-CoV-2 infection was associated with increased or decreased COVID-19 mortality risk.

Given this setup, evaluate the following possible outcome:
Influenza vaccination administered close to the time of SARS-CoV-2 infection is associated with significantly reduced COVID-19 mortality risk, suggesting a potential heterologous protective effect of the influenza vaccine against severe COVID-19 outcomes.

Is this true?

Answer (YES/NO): NO